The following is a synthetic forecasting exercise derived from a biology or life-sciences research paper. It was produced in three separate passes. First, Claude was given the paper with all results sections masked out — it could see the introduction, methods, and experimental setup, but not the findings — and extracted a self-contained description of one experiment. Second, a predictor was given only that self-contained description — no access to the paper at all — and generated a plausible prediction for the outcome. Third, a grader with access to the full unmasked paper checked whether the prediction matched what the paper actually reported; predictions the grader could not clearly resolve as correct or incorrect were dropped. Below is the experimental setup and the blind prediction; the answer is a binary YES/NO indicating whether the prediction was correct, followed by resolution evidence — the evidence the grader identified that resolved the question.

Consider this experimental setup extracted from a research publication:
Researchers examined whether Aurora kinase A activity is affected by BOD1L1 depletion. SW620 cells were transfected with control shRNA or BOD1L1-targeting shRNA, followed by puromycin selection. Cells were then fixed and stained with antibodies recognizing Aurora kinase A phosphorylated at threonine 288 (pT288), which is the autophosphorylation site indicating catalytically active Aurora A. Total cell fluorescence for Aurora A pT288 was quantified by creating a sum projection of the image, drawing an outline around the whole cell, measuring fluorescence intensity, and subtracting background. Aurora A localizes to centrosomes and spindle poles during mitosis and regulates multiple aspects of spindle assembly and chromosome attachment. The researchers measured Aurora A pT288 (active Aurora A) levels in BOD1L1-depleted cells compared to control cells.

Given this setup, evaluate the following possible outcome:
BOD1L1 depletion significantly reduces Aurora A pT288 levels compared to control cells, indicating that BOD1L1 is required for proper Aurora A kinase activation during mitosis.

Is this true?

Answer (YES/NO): NO